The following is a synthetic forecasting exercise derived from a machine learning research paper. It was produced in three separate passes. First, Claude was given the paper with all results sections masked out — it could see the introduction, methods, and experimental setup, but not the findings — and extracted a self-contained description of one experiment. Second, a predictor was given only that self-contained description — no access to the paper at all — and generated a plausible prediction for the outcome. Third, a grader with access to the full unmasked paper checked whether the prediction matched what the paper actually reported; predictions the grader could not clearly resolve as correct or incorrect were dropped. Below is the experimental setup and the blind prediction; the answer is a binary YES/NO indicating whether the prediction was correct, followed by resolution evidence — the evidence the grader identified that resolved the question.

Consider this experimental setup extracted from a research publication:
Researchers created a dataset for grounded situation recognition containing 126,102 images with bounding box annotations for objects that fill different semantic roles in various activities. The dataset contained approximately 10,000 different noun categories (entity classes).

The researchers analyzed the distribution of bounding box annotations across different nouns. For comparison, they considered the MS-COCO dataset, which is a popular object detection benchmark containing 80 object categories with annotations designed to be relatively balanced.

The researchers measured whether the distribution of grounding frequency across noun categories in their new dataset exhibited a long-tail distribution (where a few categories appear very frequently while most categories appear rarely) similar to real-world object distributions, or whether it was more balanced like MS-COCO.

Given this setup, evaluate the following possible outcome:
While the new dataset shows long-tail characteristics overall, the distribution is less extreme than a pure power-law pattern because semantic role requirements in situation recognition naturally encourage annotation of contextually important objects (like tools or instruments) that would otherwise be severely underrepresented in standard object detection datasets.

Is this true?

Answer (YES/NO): NO